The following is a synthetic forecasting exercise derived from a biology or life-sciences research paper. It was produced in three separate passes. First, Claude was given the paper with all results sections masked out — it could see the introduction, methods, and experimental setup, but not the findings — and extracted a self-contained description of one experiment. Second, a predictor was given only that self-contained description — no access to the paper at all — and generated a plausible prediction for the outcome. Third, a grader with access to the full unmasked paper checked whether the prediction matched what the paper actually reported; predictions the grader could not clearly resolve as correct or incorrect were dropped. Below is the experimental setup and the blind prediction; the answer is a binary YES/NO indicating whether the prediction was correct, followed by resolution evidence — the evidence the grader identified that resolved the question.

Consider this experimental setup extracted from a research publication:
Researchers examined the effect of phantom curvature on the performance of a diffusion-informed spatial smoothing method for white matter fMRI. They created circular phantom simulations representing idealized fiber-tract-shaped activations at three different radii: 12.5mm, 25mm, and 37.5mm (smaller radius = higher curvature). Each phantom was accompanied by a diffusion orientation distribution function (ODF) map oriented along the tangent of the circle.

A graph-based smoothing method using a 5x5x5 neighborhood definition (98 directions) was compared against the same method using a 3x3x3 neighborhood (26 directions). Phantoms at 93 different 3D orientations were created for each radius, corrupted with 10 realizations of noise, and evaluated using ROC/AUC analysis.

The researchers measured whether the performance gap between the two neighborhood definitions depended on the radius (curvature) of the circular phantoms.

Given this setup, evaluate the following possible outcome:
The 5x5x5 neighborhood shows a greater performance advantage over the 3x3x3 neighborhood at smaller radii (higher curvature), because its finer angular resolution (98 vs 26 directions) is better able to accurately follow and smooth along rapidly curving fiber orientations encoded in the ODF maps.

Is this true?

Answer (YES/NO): NO